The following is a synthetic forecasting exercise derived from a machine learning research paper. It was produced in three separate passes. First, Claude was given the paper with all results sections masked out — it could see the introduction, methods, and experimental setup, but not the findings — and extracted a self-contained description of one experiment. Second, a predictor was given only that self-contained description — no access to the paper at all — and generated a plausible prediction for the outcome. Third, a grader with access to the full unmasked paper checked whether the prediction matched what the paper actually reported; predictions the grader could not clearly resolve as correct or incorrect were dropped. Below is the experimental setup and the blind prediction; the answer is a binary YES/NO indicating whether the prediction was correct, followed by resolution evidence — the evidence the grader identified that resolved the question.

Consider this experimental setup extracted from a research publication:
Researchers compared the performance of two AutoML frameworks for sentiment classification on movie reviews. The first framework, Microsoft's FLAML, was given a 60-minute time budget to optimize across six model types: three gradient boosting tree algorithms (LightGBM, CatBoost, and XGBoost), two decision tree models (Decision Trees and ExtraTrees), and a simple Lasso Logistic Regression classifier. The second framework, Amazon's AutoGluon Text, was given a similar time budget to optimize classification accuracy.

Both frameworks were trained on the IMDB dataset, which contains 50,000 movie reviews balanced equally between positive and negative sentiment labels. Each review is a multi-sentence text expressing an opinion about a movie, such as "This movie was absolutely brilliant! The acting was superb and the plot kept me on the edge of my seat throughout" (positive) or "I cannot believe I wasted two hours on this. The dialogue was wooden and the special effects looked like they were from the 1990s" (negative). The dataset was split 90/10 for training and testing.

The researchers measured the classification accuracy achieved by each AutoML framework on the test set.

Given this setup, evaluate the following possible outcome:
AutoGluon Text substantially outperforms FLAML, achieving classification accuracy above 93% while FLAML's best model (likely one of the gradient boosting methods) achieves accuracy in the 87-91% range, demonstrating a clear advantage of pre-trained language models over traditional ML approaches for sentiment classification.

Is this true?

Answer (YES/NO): NO